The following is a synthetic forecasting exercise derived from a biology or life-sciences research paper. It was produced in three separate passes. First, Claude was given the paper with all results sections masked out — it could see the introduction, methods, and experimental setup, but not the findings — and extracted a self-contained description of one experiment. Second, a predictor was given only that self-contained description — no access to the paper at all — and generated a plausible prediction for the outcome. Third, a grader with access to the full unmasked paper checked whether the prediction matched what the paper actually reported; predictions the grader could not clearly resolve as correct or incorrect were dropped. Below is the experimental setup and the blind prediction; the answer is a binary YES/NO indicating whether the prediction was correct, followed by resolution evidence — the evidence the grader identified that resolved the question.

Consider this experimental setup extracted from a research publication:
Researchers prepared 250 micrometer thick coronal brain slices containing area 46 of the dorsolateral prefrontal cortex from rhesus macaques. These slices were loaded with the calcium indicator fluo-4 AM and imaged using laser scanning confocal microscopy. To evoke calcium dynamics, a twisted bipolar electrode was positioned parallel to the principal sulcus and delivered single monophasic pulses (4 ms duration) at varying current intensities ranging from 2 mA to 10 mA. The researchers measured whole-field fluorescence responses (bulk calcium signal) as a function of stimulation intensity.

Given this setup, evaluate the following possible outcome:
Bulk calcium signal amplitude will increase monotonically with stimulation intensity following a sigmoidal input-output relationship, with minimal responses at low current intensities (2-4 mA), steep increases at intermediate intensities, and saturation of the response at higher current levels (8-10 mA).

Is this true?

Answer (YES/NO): YES